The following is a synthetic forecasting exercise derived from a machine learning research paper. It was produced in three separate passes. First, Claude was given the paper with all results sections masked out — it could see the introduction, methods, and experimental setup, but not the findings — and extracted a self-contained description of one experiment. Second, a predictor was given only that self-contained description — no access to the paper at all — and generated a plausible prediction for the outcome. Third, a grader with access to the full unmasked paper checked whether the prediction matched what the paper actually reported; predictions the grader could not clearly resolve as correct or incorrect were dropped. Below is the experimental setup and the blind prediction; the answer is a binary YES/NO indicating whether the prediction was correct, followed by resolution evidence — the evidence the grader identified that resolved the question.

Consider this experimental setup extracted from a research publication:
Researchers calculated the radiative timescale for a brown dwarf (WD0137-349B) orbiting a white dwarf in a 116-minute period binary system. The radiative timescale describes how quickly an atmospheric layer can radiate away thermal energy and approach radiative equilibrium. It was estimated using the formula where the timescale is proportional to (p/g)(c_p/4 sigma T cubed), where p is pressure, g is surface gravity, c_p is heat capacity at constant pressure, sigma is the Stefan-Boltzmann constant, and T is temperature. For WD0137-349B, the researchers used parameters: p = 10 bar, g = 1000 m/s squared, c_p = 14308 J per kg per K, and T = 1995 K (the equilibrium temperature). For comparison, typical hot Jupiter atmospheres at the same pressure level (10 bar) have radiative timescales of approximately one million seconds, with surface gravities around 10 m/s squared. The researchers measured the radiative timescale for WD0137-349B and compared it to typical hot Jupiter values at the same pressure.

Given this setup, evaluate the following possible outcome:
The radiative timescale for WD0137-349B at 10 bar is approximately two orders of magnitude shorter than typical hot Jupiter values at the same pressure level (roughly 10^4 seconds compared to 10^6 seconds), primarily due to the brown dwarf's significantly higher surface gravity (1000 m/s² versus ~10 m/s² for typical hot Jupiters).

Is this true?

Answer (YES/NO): YES